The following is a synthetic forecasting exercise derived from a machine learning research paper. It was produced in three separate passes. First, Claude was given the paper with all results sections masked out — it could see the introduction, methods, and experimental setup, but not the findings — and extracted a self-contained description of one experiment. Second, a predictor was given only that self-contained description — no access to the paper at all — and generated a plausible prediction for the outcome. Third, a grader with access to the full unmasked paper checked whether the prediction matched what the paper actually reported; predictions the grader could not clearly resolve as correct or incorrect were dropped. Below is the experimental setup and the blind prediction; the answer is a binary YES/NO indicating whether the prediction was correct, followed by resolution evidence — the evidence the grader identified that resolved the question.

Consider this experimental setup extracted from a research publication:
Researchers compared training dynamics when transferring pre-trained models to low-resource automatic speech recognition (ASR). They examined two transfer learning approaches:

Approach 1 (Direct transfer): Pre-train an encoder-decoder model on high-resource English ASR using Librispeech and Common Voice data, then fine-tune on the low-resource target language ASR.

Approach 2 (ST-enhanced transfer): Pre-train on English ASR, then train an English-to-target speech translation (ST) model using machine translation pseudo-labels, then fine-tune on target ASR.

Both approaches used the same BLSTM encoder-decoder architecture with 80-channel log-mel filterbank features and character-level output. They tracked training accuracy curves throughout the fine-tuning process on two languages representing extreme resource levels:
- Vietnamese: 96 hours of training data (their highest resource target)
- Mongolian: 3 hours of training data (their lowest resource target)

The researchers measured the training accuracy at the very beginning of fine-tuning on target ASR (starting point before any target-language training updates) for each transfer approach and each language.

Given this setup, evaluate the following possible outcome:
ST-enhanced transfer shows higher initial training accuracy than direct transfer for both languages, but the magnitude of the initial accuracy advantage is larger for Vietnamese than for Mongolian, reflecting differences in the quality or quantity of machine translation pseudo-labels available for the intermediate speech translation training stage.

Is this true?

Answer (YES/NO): NO